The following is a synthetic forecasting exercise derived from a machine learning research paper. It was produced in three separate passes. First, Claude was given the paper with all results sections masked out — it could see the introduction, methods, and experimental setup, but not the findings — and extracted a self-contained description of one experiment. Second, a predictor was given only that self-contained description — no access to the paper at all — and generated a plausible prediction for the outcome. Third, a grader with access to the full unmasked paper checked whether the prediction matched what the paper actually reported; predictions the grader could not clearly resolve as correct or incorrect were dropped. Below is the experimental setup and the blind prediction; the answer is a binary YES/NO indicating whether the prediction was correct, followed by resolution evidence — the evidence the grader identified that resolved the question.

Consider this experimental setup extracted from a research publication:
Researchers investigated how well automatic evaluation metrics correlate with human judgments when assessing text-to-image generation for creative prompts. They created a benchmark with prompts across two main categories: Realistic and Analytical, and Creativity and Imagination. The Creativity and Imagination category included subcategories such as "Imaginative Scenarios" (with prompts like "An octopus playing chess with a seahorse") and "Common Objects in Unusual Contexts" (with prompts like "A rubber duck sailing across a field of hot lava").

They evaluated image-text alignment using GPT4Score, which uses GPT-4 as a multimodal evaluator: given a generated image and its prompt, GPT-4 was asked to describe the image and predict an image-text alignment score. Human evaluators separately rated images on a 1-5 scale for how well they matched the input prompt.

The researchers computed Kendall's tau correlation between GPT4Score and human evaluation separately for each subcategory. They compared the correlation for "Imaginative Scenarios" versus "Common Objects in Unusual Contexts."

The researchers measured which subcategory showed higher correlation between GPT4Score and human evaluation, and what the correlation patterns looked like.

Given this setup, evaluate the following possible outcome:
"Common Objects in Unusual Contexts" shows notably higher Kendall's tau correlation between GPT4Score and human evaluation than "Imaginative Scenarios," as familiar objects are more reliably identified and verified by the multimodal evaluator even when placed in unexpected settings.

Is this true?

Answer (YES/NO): NO